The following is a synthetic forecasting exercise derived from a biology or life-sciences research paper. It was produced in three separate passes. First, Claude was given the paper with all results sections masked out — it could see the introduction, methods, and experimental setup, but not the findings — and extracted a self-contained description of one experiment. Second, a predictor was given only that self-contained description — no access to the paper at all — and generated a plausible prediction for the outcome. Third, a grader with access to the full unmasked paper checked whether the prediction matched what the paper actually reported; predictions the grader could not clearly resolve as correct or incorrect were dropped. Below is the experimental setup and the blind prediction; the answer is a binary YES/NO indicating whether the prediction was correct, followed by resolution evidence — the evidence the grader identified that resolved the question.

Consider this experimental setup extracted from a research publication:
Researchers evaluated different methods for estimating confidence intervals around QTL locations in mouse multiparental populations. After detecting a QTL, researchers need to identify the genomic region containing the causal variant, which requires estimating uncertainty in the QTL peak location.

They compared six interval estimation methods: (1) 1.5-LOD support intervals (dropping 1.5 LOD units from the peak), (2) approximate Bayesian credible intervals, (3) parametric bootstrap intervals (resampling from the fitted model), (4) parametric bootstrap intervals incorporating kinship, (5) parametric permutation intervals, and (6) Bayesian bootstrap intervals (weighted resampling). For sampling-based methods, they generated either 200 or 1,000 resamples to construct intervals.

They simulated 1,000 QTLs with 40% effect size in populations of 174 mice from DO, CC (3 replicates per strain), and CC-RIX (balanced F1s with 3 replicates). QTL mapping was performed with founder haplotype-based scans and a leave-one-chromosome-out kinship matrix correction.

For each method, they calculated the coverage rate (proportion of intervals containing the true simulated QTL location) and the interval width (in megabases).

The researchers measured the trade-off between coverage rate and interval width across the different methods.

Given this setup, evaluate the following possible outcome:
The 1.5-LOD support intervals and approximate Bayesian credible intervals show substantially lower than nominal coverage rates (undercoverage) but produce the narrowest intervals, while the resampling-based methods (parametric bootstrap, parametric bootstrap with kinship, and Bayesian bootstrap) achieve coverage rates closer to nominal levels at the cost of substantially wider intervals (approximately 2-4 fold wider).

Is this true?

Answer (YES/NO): NO